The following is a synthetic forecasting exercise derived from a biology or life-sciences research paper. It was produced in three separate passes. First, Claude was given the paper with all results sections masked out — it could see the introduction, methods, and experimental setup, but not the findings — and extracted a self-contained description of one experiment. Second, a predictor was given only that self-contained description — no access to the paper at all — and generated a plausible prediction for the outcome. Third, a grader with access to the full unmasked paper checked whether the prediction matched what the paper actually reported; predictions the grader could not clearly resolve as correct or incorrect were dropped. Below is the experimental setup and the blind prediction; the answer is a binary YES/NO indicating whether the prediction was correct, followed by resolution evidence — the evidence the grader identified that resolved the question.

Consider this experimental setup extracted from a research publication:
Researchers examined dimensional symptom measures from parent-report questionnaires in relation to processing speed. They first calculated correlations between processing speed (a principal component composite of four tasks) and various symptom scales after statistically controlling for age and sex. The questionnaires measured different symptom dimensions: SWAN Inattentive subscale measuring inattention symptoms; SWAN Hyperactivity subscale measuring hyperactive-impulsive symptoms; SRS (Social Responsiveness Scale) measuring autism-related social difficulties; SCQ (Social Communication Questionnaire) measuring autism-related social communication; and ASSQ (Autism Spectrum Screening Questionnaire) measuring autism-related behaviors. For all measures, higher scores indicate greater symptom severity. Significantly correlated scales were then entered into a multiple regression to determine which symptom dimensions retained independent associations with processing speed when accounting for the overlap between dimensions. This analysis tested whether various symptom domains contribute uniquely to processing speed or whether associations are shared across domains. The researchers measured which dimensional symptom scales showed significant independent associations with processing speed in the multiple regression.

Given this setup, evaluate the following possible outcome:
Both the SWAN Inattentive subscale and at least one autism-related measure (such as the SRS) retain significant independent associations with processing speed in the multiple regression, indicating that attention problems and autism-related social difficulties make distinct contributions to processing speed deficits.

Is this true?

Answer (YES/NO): YES